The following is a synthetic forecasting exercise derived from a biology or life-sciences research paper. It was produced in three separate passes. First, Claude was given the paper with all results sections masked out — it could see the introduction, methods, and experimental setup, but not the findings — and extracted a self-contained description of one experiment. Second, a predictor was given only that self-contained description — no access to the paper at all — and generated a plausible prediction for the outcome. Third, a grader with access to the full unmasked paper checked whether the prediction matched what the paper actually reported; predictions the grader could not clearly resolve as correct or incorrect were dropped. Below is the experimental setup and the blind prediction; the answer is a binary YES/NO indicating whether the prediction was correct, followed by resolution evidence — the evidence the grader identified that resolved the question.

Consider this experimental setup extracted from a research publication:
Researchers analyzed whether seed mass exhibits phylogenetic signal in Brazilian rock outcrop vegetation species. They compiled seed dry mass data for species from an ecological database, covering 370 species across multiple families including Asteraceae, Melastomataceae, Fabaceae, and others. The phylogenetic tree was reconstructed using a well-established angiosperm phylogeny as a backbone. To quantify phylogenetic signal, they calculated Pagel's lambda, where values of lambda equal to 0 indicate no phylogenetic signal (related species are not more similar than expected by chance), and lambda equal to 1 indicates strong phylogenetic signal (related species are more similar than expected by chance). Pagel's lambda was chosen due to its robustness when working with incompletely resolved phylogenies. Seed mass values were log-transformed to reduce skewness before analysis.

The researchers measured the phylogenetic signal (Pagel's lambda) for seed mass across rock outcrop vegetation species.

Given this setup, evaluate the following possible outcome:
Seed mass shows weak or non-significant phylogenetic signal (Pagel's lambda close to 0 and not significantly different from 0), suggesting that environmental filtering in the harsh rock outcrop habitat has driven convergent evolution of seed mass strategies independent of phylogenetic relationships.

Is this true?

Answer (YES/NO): NO